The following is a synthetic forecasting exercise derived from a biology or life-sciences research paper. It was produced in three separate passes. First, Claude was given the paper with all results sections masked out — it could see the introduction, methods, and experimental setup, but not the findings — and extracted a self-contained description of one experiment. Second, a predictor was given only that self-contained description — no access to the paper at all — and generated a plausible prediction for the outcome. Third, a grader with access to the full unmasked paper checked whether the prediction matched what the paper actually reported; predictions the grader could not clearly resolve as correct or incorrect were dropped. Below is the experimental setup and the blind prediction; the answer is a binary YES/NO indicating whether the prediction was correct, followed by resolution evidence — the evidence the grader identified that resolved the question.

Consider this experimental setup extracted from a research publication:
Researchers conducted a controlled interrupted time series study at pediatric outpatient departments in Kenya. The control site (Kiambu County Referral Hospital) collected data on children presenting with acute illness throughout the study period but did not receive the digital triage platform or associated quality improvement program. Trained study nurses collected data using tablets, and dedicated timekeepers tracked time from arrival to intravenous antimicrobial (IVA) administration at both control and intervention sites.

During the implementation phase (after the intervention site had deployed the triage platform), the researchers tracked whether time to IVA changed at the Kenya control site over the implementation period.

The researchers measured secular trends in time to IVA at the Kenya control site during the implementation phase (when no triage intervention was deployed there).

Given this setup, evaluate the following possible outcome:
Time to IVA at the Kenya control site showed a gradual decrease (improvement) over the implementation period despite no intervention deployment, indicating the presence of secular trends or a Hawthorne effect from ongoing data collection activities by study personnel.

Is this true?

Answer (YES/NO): NO